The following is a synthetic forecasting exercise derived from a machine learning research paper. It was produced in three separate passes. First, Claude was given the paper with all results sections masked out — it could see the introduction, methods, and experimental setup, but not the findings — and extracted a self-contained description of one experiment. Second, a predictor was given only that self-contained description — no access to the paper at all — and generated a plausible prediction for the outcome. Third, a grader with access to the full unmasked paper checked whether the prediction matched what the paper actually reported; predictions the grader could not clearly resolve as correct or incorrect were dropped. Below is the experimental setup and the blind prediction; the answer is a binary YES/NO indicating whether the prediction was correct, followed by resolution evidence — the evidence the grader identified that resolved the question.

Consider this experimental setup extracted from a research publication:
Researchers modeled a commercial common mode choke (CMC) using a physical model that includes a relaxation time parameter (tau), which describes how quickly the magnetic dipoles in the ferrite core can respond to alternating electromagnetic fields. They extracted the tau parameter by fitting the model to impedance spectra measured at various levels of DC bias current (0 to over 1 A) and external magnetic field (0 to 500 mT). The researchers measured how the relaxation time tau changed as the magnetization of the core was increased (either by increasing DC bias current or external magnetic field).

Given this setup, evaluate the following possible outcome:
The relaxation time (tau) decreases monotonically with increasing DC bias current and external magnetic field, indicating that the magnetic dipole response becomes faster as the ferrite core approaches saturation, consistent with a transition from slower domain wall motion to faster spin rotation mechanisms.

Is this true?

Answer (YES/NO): NO